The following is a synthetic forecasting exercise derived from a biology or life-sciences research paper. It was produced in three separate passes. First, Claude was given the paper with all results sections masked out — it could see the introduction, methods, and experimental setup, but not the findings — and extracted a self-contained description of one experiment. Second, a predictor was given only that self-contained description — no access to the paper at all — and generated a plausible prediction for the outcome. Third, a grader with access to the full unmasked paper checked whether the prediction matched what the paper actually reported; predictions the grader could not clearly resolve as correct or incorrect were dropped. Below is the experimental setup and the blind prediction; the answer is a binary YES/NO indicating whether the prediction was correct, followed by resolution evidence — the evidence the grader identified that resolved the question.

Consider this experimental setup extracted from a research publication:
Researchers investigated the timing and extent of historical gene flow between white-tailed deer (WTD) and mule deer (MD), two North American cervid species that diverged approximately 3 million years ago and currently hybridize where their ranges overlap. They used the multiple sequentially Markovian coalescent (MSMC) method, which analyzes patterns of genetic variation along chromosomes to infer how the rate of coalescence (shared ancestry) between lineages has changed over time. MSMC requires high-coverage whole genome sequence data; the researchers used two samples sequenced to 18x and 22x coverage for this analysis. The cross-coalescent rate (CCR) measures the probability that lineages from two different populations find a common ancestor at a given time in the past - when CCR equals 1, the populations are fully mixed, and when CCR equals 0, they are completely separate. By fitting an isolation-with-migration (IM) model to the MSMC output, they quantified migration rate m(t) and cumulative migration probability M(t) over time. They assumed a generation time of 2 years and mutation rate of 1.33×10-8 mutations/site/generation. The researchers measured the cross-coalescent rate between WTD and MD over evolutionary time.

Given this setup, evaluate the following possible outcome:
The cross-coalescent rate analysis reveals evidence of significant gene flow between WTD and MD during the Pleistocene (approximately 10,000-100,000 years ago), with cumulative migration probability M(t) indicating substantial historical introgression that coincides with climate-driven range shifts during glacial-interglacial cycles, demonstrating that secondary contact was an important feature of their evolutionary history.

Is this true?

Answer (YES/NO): NO